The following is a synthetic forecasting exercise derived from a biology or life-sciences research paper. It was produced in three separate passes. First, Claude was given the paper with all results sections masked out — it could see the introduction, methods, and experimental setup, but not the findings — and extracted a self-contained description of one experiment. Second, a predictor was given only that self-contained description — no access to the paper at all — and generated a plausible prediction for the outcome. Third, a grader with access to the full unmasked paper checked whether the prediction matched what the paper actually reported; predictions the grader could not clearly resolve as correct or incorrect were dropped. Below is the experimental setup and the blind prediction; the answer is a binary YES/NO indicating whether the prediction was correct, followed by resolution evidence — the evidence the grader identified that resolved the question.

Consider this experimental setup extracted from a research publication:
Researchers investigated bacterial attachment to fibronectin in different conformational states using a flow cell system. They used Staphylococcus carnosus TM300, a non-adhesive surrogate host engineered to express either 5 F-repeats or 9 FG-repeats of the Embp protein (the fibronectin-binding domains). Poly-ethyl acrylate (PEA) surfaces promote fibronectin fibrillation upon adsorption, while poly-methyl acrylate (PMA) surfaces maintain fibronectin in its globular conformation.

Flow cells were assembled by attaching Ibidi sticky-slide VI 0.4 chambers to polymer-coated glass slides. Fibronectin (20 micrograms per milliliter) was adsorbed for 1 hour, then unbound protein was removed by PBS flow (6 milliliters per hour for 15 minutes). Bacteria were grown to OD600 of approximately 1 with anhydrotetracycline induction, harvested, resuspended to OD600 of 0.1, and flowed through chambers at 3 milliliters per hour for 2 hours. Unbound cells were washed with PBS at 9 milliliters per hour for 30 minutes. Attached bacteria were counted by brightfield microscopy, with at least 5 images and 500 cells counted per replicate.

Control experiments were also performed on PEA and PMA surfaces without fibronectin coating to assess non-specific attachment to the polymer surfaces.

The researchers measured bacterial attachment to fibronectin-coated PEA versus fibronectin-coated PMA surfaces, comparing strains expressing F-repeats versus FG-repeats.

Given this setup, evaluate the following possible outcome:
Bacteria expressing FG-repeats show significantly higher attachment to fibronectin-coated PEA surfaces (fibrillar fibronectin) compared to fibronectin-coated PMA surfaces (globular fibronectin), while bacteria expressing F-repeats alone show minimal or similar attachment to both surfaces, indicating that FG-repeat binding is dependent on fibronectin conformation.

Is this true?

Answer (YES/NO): NO